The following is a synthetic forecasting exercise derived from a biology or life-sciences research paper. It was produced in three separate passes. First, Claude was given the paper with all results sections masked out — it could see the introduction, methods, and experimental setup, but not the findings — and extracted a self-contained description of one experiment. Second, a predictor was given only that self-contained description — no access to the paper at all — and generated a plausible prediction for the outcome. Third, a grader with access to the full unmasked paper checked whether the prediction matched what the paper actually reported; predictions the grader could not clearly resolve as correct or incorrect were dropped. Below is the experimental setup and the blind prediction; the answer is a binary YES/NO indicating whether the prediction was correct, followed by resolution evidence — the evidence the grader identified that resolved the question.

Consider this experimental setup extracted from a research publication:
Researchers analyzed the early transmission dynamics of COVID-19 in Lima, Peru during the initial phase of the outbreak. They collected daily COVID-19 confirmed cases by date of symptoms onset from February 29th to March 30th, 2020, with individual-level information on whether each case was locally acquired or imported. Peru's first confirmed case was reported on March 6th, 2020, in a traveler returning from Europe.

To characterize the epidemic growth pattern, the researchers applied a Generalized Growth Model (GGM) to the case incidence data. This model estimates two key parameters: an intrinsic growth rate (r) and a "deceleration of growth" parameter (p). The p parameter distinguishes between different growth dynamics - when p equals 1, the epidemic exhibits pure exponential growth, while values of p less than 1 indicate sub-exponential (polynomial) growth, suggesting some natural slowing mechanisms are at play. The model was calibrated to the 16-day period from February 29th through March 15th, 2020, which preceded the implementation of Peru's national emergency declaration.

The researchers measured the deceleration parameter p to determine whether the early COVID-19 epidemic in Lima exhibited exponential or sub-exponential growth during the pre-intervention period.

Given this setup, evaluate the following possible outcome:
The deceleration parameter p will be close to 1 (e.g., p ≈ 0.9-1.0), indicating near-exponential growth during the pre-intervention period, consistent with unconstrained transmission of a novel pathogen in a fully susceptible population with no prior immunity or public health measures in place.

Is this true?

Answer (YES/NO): YES